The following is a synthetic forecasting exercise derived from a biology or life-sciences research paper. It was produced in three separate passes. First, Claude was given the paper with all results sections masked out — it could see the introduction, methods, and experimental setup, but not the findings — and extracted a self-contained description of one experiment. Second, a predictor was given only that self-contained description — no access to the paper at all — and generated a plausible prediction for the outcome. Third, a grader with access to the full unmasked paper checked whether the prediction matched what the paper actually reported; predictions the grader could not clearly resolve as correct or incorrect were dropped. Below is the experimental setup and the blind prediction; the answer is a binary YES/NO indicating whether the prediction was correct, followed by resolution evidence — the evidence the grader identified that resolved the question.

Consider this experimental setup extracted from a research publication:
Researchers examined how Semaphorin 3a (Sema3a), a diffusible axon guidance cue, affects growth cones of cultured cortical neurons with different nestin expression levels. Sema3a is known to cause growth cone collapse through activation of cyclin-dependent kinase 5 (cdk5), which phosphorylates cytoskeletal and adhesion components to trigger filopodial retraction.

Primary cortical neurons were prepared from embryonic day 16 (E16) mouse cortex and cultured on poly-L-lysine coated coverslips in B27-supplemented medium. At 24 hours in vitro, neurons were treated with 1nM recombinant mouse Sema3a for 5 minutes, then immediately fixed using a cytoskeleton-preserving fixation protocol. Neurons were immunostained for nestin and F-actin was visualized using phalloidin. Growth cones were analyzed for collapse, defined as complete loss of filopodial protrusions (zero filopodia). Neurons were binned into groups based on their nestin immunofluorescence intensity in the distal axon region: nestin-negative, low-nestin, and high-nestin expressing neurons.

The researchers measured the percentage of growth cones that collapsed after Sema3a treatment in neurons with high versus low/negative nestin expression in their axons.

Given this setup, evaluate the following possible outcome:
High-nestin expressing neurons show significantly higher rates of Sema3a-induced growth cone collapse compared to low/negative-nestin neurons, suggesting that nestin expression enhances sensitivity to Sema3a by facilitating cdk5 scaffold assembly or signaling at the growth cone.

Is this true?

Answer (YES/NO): YES